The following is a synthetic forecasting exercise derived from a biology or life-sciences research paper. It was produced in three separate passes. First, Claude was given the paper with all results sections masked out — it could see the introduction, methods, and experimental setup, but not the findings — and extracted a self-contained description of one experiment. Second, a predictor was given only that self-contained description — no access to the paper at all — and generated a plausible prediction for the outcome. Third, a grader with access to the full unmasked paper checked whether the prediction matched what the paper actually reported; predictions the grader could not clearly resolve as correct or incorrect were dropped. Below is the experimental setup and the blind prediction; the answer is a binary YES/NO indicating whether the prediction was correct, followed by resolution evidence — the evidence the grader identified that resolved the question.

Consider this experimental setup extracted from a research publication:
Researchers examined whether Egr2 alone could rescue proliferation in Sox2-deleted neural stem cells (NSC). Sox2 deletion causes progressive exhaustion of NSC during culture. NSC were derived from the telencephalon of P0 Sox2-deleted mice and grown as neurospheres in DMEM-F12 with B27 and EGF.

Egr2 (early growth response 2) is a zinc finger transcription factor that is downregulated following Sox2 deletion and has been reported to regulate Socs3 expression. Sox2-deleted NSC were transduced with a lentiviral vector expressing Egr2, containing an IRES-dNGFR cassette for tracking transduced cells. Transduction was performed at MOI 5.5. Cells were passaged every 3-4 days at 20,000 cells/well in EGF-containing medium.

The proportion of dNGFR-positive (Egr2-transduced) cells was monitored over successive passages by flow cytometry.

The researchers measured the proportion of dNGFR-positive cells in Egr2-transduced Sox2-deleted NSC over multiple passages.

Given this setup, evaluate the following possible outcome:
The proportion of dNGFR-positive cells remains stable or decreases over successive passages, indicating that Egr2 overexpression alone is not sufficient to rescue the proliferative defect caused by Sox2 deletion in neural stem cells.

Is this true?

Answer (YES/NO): YES